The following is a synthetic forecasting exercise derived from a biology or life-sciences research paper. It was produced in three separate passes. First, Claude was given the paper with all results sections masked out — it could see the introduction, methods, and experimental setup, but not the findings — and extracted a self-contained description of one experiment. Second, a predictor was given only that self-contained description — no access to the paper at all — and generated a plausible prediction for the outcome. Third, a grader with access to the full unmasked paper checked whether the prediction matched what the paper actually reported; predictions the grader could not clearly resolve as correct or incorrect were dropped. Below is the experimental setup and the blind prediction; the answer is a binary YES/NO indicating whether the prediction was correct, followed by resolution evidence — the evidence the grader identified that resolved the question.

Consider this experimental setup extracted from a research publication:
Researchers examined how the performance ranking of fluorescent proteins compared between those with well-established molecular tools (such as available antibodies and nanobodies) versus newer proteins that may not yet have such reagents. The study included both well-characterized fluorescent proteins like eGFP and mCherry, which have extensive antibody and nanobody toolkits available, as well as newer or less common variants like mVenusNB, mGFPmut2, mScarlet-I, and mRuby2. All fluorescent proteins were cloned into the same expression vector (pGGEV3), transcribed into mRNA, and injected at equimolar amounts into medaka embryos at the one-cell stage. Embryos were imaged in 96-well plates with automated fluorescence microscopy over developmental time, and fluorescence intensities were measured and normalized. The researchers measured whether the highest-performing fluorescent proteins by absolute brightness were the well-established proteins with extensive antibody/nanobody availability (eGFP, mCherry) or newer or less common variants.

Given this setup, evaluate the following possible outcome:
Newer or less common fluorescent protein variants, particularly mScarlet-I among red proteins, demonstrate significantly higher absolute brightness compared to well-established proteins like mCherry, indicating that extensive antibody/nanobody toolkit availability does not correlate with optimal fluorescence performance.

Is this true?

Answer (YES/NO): NO